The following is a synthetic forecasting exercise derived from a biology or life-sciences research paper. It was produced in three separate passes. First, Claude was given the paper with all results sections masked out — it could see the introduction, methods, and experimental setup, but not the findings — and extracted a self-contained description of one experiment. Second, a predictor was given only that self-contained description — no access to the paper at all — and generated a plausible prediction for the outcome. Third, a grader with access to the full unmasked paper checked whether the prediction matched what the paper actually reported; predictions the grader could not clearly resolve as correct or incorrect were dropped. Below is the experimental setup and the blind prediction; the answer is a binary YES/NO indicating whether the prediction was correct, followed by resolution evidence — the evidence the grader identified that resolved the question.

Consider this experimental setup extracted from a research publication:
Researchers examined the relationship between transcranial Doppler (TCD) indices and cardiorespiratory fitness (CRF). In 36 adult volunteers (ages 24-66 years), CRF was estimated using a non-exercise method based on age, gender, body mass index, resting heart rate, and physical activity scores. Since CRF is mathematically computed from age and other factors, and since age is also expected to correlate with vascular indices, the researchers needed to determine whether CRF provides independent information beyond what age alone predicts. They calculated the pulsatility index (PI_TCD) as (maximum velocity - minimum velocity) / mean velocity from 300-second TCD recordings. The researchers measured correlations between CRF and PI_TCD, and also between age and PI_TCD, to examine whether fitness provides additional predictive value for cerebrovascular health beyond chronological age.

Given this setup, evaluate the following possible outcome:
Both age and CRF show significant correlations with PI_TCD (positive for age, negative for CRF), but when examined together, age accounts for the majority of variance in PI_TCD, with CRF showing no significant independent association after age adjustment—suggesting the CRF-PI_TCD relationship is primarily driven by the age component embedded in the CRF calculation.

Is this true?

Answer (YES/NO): NO